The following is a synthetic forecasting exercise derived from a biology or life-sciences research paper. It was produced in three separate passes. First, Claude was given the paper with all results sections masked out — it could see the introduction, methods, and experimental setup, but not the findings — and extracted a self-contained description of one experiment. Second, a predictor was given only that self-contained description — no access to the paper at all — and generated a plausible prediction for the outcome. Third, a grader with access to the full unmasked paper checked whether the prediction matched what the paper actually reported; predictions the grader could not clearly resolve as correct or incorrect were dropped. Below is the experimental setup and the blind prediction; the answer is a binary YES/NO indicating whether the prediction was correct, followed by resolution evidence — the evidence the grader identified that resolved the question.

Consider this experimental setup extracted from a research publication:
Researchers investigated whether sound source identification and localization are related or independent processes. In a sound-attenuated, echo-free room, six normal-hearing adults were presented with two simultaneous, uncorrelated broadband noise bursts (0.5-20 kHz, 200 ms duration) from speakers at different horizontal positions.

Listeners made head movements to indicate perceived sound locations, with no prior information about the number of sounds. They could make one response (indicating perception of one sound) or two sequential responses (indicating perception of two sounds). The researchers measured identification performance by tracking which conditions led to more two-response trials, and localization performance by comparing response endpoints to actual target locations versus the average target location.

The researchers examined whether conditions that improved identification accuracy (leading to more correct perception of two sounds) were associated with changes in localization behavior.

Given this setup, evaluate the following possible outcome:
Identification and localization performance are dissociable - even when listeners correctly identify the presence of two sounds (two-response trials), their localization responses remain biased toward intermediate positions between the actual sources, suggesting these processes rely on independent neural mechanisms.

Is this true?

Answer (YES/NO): YES